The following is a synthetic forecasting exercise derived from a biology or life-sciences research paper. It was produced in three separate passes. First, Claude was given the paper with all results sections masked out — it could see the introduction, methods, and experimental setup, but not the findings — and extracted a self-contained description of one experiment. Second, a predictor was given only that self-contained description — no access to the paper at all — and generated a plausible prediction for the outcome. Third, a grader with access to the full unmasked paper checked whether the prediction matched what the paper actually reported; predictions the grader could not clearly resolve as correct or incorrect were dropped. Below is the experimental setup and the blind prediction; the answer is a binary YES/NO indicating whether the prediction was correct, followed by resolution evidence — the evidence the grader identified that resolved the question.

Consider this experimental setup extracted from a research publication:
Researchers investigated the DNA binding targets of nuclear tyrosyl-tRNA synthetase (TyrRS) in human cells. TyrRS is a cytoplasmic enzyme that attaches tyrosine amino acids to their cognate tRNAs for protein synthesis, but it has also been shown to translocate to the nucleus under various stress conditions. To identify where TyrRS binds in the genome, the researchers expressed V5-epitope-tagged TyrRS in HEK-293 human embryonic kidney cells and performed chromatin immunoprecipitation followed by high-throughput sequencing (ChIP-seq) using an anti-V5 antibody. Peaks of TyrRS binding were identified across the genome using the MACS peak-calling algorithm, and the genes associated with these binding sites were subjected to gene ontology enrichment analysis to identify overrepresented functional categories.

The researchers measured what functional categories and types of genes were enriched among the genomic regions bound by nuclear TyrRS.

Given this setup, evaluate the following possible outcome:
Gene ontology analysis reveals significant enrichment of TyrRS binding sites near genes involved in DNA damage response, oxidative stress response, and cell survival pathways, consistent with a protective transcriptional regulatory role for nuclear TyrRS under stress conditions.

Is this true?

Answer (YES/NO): NO